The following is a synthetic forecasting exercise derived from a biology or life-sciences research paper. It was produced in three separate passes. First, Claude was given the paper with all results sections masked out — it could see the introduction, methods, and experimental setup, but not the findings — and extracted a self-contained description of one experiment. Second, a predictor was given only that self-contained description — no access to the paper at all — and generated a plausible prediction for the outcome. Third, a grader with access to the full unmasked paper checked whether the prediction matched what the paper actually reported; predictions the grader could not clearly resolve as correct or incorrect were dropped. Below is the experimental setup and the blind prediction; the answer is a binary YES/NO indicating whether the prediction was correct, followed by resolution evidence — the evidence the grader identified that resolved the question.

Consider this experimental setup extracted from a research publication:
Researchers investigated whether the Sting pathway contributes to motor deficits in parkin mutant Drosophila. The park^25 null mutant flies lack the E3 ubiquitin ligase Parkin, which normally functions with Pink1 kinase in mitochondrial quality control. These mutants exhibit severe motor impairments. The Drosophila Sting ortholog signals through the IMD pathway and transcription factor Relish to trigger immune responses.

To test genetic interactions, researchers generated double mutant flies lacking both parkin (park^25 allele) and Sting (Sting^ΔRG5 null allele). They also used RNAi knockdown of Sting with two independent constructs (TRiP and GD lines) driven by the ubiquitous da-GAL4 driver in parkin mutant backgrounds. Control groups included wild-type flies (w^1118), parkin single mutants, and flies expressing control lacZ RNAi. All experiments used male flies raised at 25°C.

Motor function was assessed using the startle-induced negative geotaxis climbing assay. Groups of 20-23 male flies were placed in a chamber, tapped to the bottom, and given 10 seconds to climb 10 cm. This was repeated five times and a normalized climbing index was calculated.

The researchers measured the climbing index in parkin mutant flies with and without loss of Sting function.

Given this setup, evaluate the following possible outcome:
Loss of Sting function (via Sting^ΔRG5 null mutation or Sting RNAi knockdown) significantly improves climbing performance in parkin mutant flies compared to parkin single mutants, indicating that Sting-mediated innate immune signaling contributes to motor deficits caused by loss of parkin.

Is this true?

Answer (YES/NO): NO